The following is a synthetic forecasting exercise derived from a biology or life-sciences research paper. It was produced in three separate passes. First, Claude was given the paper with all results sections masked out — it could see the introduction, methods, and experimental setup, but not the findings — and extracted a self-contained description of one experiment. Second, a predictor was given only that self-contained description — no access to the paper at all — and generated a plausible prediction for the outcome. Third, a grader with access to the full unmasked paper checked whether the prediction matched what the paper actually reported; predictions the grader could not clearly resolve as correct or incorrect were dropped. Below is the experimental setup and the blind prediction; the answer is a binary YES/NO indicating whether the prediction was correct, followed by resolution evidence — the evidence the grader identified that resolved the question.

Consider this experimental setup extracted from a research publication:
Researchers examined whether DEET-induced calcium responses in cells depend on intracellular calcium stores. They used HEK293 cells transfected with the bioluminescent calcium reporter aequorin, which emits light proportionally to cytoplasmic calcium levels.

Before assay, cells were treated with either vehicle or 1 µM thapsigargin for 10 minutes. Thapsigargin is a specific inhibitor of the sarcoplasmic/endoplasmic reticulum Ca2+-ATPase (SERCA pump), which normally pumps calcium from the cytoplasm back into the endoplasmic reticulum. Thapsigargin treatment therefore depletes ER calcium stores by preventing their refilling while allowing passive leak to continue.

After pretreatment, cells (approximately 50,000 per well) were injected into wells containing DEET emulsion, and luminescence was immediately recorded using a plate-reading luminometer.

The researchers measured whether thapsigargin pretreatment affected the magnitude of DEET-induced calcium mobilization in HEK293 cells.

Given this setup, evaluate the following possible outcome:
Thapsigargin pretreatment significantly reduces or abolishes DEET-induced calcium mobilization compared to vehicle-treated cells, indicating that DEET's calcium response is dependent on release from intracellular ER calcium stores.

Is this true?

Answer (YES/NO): YES